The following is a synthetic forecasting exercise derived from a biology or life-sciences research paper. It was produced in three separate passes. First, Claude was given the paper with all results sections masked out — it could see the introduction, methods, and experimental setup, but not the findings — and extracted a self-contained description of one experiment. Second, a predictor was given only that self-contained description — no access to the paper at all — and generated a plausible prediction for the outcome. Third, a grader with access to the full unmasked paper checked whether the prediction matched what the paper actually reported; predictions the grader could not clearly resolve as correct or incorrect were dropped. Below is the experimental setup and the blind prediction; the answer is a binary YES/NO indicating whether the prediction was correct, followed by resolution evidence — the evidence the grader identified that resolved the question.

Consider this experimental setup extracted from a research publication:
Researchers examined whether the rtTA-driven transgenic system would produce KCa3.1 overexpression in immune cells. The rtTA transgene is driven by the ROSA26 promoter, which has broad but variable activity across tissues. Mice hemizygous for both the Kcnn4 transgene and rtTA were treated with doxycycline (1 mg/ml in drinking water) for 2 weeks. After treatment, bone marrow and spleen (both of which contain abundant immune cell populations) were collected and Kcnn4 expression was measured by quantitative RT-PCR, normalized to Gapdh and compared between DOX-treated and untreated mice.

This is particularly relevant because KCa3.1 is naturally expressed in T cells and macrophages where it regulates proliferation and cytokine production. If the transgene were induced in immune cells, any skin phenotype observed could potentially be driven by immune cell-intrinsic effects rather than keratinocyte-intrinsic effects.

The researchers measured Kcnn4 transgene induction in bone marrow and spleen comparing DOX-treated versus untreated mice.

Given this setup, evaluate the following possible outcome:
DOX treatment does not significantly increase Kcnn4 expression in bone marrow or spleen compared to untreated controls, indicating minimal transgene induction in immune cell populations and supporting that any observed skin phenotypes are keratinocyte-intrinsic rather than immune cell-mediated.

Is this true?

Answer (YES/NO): YES